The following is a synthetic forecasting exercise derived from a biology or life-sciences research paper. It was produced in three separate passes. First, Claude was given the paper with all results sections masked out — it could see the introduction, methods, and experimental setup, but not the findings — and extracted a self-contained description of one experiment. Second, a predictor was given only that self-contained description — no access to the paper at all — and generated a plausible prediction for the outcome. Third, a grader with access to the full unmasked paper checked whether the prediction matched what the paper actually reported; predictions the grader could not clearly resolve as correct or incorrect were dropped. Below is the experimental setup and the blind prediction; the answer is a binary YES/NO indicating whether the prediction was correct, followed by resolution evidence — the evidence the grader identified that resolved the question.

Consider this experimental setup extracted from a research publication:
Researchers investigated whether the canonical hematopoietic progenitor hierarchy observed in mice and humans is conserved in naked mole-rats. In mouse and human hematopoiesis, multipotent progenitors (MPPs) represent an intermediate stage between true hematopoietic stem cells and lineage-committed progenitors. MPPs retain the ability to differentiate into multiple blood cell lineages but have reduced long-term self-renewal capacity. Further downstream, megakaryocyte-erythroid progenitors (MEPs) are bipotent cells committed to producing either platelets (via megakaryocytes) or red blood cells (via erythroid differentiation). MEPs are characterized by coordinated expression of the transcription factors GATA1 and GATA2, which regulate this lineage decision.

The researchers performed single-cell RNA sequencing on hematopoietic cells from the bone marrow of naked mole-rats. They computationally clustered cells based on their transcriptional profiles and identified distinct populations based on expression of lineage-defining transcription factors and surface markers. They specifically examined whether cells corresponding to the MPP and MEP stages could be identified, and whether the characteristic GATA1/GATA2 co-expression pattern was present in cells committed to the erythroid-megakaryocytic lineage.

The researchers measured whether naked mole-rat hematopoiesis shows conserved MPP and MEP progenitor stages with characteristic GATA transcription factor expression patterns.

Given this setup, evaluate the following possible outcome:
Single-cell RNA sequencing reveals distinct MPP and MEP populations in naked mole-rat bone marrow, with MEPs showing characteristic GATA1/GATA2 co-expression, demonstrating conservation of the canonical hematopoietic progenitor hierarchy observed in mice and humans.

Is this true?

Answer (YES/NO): YES